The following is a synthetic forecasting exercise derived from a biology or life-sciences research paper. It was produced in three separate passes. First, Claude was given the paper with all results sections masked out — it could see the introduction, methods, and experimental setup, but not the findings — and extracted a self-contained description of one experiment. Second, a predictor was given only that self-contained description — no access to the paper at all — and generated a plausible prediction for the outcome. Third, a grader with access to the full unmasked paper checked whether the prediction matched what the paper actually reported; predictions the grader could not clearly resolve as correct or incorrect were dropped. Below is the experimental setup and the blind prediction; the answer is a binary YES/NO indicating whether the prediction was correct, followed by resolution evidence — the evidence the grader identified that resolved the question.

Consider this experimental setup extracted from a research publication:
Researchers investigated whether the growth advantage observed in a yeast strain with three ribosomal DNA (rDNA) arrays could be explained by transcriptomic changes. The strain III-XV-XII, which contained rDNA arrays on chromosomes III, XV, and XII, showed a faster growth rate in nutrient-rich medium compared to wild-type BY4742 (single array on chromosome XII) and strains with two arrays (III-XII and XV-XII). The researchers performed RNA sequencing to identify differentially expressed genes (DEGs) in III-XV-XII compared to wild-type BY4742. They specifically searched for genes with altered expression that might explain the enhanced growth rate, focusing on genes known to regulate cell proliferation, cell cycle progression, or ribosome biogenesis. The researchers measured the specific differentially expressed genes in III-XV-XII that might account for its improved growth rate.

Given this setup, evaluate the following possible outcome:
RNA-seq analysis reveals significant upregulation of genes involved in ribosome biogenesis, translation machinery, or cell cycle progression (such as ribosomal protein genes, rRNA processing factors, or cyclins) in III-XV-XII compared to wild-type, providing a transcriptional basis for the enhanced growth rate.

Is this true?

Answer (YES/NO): NO